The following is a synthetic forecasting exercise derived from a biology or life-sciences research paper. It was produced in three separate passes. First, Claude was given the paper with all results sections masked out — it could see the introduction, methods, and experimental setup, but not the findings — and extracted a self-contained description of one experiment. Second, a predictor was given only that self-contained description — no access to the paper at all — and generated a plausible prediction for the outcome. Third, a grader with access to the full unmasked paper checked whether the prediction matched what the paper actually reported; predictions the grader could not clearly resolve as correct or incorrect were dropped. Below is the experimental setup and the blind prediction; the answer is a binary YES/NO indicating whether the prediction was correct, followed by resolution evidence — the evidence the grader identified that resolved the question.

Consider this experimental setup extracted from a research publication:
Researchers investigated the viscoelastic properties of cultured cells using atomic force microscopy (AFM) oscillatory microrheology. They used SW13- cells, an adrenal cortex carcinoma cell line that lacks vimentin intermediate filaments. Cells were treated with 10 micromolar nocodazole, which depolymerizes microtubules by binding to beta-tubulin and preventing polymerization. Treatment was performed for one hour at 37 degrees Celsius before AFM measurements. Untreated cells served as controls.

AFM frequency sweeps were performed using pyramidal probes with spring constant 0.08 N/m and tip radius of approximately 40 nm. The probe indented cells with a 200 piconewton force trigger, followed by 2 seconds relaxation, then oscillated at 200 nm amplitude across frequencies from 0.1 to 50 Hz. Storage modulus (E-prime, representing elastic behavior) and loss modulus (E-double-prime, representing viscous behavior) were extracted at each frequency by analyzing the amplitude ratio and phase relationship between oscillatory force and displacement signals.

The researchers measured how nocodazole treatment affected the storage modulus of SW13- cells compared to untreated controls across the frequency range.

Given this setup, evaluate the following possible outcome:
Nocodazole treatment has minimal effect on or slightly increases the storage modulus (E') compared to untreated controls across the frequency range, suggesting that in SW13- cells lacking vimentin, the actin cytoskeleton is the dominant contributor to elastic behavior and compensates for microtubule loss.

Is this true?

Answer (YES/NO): NO